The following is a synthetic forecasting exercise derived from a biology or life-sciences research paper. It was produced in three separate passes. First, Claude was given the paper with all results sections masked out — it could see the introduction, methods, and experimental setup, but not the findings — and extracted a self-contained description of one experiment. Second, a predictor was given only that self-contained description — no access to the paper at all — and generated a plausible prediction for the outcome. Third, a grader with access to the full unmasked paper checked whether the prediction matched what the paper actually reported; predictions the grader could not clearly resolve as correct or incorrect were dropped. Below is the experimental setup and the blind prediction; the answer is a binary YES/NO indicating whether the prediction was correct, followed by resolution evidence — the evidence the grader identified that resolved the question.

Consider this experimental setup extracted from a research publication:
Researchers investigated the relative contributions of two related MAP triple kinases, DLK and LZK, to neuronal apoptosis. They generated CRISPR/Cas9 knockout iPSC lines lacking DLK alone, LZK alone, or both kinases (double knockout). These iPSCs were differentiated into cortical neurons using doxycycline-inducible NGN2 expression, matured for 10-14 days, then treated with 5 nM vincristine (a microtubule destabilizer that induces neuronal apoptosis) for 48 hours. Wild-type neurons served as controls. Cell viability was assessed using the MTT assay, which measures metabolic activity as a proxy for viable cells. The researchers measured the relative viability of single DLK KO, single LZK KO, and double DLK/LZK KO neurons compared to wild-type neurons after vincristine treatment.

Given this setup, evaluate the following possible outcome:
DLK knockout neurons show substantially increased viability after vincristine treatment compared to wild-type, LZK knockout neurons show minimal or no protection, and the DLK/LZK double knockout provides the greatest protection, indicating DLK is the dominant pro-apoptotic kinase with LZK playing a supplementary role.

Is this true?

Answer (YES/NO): NO